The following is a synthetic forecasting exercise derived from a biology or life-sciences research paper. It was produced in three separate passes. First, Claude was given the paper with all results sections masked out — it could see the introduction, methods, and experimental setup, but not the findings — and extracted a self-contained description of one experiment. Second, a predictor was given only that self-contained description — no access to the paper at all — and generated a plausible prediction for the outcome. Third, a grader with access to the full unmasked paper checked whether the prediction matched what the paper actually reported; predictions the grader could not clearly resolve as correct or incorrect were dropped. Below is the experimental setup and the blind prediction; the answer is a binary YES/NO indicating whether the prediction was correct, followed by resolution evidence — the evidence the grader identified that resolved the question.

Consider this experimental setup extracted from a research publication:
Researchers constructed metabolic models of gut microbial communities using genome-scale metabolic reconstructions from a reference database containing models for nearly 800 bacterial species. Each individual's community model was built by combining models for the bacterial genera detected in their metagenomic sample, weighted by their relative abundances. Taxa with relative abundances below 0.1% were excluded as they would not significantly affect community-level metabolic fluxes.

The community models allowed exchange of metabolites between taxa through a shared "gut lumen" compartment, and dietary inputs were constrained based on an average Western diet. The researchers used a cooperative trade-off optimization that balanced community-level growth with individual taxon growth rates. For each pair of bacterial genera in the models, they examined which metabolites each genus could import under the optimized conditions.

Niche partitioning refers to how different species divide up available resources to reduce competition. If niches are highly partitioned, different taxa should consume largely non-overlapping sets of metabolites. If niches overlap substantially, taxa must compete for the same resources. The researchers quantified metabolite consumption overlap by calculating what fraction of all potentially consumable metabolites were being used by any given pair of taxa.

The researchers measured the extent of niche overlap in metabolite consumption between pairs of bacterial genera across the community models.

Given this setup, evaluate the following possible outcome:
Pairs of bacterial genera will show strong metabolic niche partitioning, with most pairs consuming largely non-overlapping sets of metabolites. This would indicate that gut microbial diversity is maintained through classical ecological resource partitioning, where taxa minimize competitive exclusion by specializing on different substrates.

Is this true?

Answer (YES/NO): YES